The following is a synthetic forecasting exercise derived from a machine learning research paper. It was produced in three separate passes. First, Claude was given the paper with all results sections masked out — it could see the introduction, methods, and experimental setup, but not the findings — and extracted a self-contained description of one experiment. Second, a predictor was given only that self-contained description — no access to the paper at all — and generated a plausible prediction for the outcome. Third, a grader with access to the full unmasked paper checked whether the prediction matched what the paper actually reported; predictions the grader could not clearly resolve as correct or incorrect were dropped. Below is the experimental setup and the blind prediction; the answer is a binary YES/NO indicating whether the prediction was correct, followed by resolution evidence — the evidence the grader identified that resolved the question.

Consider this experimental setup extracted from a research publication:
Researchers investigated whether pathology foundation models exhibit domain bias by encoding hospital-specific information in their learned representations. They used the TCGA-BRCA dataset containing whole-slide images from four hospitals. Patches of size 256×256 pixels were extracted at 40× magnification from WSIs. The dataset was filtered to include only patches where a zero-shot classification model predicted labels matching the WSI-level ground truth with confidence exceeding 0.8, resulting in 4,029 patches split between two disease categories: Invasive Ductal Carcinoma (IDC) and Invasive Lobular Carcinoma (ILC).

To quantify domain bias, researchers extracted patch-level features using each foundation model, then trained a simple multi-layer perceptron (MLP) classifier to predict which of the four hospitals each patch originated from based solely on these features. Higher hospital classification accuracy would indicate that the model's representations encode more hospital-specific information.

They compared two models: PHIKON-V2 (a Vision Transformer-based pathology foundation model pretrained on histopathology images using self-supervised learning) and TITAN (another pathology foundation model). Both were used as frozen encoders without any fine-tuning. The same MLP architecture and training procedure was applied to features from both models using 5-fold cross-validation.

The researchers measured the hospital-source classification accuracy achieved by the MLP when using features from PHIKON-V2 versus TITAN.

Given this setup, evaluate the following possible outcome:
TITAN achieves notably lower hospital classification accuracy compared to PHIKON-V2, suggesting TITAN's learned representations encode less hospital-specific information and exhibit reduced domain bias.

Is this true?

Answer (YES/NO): YES